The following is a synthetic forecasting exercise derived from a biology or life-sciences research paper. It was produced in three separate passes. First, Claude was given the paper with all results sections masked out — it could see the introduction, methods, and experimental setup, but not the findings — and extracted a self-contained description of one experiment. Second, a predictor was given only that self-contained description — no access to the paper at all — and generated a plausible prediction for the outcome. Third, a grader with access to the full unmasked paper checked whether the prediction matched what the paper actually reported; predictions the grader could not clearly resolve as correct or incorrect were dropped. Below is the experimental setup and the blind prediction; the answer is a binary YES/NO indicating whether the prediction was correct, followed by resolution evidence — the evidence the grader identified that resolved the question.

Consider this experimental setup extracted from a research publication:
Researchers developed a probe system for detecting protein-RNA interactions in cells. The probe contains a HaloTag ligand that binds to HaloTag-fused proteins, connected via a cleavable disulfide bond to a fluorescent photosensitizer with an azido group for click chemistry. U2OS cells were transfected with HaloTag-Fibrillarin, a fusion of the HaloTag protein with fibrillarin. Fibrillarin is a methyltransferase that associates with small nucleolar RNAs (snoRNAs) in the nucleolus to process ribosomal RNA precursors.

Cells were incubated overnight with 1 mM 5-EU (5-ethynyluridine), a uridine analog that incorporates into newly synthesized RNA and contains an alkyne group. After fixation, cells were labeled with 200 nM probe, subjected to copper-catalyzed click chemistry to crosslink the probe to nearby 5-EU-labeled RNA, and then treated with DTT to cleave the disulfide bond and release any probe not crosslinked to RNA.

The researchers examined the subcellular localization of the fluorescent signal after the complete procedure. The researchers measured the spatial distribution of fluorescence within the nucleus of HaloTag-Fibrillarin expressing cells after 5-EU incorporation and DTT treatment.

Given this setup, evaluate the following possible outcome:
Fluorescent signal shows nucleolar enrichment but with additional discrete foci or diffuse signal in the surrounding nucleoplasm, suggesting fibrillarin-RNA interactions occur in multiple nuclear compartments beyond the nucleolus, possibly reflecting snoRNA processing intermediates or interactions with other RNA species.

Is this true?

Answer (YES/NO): YES